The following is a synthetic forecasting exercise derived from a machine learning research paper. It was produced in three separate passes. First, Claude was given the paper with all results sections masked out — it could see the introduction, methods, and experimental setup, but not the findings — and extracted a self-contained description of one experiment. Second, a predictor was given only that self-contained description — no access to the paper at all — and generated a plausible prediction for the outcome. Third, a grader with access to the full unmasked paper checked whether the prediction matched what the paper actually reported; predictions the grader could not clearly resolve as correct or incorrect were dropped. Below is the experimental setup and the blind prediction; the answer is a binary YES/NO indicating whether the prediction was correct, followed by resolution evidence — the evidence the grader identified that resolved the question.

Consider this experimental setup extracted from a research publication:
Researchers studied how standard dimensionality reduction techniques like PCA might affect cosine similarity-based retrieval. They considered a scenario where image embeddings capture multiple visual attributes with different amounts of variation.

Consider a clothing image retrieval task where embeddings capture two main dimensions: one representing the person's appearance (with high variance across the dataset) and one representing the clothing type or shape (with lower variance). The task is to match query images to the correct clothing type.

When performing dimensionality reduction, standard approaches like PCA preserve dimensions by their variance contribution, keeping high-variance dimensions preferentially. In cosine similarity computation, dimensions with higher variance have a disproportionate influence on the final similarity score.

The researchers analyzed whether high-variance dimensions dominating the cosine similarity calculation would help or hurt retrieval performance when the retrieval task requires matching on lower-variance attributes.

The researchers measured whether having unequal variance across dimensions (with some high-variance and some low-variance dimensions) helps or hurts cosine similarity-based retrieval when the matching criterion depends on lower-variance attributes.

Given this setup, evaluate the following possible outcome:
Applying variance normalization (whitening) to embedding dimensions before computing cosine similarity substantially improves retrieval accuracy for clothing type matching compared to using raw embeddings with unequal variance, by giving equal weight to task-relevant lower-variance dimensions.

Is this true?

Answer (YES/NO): YES